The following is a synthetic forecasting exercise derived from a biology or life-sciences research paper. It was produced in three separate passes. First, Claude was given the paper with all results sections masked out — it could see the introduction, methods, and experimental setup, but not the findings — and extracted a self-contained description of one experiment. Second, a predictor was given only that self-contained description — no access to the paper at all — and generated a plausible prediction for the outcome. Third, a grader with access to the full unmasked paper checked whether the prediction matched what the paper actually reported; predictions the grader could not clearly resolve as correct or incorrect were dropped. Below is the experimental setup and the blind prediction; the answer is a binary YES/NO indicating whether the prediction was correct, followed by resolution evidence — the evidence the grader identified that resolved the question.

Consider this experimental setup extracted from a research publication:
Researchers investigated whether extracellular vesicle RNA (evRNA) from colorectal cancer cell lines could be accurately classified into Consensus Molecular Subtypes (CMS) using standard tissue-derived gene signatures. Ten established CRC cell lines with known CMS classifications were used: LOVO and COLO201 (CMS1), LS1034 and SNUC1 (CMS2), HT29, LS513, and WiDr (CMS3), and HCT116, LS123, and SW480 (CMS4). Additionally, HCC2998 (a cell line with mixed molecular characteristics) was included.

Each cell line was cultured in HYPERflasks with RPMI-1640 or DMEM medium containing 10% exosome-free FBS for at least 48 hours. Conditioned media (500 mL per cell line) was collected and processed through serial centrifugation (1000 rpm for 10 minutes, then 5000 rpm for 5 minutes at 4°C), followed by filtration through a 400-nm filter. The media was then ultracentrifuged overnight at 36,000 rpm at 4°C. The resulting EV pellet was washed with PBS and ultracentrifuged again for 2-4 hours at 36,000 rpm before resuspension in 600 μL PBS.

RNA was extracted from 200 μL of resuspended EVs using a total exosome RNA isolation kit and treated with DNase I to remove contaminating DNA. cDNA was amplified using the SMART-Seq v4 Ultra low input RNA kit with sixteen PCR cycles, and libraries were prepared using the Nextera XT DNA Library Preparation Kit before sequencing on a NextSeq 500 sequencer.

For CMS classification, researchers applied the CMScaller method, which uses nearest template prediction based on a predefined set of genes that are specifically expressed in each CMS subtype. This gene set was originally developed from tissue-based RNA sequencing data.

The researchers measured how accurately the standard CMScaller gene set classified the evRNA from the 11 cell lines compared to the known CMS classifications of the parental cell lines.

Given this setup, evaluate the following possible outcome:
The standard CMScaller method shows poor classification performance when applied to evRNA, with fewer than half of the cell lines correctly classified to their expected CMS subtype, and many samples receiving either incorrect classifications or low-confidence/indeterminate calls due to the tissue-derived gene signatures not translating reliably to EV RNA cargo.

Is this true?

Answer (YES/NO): NO